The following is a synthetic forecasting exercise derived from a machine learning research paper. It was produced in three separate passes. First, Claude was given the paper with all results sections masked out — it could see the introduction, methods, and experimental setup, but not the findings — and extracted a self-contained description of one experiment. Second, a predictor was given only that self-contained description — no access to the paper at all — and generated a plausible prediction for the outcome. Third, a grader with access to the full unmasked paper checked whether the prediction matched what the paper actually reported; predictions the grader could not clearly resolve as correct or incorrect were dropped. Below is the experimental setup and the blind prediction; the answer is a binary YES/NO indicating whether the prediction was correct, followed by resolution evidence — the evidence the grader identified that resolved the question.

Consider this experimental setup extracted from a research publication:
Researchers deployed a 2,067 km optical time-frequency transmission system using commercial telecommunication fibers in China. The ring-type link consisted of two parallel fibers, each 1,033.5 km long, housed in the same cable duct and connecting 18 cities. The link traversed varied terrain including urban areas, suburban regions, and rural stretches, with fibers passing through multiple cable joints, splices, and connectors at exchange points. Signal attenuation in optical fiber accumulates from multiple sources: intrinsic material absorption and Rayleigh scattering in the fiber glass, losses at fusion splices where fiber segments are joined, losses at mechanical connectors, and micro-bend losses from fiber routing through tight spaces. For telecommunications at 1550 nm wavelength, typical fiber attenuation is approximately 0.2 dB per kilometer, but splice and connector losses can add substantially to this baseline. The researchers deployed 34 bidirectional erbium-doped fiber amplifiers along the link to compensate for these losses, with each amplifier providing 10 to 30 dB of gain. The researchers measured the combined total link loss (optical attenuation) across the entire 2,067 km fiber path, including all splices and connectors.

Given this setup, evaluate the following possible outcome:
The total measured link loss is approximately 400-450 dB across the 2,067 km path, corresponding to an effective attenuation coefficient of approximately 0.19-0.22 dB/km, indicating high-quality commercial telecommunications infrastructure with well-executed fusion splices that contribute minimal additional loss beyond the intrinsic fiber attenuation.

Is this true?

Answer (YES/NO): NO